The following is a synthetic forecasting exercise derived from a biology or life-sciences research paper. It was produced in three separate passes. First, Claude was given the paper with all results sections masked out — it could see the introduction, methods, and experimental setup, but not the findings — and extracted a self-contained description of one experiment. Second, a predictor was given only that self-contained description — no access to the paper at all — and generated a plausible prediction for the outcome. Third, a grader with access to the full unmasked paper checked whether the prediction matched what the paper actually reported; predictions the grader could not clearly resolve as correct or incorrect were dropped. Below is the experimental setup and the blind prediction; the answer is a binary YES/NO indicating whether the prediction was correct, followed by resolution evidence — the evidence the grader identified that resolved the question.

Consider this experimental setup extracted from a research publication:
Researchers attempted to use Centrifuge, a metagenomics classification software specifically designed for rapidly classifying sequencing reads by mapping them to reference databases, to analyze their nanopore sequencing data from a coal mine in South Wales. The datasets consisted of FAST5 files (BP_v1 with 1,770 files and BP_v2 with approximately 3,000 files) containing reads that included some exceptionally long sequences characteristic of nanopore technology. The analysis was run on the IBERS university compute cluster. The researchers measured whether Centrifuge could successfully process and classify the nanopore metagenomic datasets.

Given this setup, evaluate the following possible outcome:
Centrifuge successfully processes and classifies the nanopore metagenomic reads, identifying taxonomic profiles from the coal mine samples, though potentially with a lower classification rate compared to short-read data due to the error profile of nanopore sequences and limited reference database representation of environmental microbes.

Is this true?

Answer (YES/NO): NO